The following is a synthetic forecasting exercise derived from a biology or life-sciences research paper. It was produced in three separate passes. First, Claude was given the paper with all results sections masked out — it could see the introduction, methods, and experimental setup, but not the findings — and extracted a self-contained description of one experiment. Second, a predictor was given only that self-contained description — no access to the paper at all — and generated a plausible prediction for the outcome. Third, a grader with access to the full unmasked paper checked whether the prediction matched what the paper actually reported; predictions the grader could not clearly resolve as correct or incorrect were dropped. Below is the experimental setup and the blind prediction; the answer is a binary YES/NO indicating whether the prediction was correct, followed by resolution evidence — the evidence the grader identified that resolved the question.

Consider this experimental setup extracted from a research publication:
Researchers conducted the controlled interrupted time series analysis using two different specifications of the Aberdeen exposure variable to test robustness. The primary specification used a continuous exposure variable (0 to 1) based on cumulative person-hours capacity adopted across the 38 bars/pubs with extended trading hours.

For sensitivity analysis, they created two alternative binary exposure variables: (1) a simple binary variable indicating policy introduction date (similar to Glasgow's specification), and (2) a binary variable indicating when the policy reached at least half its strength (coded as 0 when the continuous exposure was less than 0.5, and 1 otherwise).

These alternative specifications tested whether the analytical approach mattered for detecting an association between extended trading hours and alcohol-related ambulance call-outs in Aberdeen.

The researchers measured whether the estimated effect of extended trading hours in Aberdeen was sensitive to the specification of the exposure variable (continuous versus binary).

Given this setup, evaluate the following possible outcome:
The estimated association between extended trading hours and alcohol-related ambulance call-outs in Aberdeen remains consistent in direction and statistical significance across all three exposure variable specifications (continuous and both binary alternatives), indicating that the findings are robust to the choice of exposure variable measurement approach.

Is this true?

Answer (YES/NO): YES